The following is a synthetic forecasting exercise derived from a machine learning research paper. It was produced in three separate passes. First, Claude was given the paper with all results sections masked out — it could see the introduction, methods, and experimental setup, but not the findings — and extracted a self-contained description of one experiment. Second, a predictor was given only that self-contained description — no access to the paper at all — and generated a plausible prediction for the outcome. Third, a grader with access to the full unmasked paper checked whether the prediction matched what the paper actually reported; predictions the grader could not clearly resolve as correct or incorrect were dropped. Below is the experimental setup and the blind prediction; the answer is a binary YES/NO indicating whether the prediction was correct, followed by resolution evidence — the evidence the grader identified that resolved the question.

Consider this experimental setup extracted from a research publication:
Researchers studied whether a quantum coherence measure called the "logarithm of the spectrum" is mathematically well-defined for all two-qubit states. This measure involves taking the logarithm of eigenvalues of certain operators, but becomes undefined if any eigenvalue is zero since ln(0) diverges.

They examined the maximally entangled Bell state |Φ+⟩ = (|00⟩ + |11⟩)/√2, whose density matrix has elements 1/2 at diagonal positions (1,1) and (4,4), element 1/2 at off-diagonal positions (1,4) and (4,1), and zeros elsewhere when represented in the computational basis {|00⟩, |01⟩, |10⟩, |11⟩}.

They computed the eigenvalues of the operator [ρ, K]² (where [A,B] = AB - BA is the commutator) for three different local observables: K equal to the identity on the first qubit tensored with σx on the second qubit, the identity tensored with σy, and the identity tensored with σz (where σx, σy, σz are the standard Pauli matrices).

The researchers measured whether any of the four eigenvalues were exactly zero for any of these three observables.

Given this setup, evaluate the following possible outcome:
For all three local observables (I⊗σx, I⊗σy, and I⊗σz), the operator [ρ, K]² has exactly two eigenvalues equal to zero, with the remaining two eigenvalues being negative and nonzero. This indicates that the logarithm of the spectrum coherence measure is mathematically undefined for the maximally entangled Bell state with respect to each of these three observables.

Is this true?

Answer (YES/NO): YES